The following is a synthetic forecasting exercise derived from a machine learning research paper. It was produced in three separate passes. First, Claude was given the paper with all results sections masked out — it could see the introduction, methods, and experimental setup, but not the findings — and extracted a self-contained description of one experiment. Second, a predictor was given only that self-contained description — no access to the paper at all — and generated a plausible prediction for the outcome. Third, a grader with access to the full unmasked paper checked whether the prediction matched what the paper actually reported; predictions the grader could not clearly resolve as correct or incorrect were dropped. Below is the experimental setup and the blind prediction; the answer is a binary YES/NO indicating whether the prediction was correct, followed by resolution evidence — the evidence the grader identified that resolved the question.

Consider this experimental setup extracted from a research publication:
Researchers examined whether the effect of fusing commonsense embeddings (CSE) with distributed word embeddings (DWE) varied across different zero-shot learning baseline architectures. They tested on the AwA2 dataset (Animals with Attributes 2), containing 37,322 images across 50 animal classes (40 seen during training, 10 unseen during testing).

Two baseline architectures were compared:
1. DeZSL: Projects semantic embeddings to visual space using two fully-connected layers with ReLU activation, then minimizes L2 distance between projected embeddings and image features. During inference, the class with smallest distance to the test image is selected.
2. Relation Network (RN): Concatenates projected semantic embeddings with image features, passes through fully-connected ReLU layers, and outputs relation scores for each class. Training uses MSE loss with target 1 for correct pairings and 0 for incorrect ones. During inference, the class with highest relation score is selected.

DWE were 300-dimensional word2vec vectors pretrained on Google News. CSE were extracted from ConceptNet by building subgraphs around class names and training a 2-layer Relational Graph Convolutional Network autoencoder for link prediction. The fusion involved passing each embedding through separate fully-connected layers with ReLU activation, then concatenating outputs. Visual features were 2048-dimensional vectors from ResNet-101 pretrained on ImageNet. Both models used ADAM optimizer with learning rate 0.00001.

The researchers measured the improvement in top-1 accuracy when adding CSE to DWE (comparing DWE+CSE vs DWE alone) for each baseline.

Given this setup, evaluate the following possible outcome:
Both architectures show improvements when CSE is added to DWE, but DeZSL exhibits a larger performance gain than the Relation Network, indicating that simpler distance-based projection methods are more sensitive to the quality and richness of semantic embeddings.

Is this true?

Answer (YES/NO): NO